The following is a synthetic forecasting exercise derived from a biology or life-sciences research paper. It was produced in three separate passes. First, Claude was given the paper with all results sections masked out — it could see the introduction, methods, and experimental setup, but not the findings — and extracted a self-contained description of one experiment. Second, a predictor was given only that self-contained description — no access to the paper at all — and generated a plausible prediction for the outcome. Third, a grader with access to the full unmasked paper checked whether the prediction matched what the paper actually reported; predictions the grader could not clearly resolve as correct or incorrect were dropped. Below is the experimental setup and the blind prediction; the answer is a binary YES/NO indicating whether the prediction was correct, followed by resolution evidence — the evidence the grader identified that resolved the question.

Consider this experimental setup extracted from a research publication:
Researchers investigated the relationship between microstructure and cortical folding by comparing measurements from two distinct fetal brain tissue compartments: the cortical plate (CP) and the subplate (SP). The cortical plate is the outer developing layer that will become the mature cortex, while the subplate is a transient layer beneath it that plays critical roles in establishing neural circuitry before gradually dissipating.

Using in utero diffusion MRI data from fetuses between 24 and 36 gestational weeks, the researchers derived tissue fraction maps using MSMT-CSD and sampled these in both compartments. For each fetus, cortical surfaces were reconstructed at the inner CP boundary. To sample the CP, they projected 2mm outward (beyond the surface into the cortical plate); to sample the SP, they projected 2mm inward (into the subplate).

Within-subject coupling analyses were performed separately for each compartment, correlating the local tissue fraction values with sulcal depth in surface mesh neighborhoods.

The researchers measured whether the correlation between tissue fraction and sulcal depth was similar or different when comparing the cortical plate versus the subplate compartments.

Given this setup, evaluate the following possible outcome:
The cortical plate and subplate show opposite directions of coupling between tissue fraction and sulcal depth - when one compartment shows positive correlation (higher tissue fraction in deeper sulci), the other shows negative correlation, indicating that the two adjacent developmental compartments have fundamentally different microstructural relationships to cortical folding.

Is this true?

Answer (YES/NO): NO